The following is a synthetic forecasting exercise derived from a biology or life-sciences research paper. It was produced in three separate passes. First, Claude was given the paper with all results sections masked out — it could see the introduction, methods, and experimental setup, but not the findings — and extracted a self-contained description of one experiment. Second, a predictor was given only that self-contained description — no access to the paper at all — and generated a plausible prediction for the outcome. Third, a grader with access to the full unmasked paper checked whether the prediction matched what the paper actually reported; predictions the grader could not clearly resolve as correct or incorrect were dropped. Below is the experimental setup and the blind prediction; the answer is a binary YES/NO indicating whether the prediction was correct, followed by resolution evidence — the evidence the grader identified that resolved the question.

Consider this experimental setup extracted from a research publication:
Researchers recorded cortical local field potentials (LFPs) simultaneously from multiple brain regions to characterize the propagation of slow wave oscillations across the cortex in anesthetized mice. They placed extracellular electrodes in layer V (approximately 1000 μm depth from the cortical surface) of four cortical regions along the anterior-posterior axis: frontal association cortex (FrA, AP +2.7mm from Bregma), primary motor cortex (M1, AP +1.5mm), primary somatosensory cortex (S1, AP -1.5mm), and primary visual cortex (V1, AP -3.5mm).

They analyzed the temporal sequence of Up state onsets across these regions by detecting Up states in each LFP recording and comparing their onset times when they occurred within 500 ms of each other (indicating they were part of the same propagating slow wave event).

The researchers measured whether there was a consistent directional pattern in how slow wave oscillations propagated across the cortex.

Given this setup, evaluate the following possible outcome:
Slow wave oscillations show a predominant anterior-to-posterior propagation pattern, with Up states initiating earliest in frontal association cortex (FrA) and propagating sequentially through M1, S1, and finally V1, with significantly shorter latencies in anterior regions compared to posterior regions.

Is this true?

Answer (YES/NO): NO